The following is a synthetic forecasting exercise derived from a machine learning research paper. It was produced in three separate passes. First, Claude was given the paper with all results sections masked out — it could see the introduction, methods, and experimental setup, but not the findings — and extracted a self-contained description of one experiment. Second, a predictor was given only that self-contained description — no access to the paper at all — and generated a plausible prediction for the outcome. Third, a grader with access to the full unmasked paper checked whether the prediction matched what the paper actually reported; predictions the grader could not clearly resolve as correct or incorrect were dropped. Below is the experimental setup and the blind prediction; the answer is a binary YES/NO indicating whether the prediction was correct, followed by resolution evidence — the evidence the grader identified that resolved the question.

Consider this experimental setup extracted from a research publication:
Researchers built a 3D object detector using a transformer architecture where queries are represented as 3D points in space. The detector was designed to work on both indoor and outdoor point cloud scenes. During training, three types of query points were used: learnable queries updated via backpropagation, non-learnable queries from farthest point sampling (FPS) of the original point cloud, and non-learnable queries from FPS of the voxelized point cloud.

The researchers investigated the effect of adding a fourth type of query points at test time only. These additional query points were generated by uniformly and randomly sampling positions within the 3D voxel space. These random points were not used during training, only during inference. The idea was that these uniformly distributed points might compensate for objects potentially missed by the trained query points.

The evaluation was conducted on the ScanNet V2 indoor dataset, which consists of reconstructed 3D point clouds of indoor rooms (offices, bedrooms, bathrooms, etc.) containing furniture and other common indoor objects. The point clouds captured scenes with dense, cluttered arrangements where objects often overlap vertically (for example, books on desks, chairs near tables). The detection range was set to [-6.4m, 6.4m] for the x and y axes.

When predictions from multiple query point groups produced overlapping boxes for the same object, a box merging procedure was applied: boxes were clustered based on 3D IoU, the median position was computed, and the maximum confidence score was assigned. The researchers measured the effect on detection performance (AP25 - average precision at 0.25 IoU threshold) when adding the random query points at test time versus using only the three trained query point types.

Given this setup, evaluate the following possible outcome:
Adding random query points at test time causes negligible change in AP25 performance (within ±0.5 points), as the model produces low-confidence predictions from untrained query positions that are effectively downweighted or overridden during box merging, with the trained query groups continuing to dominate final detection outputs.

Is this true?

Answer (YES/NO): NO